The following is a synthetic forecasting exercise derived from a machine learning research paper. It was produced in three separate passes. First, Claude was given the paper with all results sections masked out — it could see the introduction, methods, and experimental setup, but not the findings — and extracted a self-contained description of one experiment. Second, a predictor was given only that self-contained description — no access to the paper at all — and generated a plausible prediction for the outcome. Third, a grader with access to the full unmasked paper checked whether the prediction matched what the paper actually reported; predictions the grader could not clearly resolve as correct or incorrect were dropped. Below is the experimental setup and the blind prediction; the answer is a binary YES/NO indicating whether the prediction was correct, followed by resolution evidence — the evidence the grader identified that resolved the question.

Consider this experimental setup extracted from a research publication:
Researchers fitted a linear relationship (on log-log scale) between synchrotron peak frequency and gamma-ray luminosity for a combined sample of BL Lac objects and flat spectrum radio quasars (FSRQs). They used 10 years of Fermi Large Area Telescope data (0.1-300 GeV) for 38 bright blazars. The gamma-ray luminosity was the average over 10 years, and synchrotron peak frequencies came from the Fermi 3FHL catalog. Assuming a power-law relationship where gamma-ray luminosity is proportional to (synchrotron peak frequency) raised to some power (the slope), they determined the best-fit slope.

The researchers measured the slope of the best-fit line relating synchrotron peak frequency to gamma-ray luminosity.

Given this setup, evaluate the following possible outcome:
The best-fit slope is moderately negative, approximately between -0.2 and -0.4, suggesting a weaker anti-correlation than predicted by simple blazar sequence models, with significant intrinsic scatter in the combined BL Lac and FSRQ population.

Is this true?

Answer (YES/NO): NO